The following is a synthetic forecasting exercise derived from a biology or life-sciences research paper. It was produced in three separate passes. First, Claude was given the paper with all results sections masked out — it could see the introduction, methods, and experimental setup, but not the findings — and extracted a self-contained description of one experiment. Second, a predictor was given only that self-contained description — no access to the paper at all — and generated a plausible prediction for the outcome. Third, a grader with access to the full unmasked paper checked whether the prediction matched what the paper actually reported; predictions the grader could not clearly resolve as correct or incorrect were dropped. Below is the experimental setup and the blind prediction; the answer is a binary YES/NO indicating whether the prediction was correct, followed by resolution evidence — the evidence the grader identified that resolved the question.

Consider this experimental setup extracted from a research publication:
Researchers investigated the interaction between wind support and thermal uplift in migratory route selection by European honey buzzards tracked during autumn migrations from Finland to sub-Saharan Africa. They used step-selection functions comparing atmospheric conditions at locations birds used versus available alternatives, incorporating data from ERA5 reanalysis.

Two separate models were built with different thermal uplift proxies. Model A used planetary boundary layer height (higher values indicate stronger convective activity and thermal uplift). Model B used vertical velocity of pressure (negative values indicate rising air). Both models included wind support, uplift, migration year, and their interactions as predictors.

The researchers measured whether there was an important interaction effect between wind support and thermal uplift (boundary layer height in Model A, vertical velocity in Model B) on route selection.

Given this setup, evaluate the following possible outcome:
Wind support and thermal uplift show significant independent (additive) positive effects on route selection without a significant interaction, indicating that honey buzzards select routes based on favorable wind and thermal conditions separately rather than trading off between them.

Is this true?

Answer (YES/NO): NO